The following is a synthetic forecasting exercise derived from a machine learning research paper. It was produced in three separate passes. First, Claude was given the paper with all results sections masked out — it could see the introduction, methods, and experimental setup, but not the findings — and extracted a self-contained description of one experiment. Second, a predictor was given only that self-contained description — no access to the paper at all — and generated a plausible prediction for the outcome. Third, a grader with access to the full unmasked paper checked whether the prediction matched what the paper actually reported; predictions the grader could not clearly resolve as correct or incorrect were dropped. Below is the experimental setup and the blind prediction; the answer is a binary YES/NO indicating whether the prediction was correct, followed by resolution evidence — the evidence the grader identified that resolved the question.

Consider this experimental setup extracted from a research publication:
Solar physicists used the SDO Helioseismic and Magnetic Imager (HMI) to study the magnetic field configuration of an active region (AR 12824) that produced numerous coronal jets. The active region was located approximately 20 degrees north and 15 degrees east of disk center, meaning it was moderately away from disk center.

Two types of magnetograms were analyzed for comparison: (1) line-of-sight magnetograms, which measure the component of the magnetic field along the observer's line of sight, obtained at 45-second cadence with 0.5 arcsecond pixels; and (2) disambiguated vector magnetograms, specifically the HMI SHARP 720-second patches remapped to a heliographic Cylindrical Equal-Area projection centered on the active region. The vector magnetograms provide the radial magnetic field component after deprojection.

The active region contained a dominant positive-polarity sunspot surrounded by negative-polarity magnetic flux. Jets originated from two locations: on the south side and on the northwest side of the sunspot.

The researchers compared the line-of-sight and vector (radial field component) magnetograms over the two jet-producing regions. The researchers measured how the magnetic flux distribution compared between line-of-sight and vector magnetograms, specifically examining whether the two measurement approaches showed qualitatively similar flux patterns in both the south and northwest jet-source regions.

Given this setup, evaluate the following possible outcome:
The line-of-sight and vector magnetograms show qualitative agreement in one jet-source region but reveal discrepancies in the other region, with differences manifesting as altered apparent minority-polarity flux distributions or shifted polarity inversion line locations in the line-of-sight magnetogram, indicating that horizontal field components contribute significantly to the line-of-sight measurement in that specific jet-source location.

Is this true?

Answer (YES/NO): YES